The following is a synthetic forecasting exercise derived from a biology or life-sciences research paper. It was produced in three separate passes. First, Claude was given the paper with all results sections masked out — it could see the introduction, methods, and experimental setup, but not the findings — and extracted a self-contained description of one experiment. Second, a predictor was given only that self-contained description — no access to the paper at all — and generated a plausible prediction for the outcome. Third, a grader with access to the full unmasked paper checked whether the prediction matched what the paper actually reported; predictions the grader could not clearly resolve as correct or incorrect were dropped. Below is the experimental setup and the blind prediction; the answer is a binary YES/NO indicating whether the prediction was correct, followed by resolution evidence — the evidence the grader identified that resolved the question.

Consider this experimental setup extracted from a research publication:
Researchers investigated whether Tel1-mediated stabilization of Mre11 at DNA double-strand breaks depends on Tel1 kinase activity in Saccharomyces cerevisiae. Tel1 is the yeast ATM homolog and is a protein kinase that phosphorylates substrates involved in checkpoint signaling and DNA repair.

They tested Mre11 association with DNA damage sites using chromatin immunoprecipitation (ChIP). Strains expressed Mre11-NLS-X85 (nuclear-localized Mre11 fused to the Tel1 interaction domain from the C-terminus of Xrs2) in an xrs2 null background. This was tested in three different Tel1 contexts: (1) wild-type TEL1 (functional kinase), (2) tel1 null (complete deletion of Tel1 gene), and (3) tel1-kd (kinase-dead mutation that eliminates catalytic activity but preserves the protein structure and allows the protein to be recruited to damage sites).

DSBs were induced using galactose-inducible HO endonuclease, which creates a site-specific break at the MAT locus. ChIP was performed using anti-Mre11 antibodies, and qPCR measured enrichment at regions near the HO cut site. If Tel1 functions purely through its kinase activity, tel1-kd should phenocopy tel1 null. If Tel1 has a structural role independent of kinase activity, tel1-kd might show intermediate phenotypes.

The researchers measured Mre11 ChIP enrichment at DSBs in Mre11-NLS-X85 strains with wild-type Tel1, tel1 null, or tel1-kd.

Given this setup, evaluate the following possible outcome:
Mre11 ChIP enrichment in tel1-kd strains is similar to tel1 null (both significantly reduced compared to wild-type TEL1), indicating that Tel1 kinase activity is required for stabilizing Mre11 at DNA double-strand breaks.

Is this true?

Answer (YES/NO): NO